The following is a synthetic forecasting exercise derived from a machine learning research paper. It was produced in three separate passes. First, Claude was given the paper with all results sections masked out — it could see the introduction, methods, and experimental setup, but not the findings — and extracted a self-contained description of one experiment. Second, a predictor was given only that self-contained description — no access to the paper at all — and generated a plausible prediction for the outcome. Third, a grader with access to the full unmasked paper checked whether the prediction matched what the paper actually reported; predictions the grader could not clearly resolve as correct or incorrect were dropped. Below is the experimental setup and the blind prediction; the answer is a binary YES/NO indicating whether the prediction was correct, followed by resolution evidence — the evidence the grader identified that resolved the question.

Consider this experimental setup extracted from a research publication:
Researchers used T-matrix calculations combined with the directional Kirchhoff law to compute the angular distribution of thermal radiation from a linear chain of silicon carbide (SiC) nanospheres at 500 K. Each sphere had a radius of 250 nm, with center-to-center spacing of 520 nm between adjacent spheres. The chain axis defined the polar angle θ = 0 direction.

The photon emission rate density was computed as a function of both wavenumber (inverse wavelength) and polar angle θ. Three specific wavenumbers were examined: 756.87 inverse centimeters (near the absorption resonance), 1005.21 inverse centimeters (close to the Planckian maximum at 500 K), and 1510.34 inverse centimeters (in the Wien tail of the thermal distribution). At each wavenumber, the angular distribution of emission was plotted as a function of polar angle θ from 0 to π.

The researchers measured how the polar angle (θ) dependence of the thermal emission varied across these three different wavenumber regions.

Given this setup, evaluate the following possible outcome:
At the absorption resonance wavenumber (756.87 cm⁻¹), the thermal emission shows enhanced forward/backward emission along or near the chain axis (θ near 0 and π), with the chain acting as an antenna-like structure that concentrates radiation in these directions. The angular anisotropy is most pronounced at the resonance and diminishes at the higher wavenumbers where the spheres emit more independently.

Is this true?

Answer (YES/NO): NO